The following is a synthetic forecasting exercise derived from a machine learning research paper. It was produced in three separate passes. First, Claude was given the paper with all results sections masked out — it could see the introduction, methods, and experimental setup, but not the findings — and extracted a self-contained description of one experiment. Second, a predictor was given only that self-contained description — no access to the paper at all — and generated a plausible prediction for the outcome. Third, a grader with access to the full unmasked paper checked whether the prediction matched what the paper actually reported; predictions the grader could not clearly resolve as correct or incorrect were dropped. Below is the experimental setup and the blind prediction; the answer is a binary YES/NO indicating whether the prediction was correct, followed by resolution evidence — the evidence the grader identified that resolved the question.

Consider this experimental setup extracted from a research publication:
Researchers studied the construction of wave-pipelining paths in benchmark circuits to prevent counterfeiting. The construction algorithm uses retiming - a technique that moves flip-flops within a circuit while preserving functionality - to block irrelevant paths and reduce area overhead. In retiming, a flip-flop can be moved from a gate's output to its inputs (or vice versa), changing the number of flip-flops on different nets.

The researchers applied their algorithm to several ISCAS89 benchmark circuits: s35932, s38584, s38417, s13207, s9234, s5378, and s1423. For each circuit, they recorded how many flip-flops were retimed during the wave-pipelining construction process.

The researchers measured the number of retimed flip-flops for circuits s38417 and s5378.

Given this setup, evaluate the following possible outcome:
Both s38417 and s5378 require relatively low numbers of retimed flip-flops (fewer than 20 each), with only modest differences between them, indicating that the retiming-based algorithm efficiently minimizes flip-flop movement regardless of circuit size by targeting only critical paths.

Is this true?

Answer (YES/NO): YES